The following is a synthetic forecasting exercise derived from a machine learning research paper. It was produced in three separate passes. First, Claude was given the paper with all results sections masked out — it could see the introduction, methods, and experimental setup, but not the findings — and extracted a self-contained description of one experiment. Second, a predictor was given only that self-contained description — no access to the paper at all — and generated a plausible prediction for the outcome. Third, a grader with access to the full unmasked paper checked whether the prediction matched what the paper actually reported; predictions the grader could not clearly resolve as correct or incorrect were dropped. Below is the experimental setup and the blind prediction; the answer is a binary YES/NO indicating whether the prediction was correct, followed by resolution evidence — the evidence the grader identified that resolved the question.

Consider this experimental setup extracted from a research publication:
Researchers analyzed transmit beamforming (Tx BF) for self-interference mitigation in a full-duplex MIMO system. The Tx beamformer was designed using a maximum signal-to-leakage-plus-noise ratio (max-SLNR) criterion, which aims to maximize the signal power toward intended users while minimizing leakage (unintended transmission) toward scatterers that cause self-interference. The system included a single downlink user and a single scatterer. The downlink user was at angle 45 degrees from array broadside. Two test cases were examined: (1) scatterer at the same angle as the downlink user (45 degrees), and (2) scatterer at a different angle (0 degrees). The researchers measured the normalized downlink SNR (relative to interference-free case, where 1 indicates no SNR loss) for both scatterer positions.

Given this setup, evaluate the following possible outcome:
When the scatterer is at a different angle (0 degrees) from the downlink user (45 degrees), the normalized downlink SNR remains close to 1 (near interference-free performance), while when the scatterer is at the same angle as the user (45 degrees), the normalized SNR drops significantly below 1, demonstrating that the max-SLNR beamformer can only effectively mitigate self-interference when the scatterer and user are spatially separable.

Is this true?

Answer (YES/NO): YES